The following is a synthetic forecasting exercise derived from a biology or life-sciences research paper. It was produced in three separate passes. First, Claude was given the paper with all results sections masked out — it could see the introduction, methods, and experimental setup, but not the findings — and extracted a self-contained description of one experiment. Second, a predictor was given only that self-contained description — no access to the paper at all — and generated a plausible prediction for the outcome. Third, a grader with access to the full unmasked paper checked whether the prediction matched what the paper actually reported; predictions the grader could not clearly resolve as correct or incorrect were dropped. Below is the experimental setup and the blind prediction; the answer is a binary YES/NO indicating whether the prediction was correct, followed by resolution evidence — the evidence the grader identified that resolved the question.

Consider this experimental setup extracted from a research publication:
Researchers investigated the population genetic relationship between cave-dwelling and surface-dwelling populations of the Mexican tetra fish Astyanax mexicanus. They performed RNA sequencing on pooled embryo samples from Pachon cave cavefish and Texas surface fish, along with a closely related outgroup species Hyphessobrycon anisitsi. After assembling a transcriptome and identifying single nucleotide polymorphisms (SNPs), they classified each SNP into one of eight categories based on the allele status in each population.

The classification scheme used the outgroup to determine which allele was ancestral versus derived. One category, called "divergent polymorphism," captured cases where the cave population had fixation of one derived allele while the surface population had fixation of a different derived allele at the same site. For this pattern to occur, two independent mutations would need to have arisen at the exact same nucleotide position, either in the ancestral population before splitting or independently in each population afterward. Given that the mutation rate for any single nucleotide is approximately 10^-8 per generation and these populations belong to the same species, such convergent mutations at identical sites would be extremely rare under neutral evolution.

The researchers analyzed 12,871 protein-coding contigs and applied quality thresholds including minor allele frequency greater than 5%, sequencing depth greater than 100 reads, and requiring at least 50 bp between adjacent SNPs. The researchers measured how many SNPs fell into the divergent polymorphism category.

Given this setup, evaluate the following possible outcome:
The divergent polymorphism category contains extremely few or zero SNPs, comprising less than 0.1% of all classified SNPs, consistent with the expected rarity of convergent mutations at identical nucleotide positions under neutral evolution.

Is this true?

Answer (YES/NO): YES